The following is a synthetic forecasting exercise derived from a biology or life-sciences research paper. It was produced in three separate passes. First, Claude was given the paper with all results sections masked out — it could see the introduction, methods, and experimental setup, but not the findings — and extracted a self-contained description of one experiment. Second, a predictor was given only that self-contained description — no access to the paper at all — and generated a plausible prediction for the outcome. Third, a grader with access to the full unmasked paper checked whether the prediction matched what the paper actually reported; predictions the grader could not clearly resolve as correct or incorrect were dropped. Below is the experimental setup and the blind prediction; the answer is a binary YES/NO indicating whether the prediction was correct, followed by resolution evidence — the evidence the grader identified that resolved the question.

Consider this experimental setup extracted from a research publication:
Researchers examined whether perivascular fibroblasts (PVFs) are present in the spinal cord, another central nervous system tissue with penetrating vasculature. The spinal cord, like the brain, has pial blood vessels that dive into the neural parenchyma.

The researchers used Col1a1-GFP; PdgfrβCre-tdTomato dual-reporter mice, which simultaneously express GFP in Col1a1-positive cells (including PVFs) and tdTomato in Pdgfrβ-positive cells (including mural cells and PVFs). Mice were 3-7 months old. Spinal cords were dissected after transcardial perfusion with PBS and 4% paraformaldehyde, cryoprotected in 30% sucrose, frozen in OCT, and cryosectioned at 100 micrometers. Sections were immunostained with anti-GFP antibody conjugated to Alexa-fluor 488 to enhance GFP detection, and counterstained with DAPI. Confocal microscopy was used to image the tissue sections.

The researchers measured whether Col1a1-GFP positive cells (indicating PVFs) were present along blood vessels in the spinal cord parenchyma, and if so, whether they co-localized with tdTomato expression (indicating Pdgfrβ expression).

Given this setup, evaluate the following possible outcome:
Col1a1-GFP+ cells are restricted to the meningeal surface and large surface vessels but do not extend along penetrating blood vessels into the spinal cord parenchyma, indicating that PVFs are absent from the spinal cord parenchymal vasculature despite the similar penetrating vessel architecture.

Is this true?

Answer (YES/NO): NO